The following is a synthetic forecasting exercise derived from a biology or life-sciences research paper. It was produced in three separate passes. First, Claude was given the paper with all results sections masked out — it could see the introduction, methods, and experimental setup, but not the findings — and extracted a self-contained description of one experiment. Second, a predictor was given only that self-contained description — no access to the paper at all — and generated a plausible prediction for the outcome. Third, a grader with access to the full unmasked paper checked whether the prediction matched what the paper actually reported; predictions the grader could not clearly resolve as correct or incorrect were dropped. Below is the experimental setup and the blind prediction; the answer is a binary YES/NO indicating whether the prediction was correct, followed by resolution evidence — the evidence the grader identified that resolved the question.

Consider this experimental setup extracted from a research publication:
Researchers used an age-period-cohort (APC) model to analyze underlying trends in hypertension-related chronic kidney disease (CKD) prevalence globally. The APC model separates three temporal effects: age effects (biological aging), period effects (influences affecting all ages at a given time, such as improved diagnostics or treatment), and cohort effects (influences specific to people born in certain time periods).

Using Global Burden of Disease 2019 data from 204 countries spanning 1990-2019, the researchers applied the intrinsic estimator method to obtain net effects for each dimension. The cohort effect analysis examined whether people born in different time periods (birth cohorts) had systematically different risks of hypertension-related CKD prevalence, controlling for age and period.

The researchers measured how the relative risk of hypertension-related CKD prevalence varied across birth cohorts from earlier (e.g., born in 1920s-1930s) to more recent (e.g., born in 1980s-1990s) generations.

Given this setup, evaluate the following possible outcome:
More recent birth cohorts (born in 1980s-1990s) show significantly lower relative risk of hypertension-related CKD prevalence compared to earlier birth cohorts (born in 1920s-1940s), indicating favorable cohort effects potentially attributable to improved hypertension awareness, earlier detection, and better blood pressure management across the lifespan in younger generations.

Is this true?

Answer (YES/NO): YES